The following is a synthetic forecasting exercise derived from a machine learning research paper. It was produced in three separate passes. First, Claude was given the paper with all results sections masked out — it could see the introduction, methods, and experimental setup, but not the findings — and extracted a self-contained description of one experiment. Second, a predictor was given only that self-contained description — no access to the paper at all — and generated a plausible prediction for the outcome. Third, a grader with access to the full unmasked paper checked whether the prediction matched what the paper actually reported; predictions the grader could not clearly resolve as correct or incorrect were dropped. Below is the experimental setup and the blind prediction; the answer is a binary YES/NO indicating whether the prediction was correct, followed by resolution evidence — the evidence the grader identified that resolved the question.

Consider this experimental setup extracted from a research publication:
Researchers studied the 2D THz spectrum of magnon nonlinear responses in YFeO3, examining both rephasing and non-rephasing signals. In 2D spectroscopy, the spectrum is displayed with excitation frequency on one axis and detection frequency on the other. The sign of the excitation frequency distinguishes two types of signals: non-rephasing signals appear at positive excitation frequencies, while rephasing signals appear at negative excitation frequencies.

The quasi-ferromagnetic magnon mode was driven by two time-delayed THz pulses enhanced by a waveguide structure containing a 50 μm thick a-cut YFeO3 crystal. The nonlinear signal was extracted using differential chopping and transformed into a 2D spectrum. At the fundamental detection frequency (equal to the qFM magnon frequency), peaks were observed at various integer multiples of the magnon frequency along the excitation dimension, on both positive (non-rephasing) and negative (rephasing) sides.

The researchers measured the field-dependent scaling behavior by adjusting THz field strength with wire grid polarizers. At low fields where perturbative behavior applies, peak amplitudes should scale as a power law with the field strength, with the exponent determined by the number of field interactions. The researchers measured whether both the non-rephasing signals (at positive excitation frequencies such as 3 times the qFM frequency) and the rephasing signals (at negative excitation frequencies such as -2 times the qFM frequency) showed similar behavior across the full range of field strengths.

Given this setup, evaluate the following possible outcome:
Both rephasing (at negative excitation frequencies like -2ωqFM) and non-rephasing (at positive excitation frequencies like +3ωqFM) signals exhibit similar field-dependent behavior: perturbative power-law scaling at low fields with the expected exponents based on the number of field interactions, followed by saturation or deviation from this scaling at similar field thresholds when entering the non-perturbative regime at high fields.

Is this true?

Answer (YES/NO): YES